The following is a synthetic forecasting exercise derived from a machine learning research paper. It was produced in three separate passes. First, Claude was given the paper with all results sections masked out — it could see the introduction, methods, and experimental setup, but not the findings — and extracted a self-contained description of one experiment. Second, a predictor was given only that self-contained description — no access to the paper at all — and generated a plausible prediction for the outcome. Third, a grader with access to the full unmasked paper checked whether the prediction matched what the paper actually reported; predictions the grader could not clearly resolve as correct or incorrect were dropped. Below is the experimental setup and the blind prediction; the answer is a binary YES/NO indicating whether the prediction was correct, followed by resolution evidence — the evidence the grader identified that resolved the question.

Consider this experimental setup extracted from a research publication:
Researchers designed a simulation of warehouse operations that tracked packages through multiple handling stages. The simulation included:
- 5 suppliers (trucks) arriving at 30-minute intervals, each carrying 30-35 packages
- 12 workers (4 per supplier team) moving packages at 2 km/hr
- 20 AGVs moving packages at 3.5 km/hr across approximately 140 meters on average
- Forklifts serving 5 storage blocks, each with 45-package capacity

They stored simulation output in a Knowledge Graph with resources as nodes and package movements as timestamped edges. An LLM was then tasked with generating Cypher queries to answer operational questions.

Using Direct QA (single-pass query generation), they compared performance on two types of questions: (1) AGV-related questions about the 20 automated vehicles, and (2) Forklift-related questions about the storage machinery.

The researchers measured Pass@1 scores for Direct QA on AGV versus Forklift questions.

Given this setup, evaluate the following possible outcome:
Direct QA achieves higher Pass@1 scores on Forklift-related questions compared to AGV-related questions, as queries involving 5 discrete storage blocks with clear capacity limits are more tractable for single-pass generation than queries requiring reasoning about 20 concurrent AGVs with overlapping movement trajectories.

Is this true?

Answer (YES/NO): YES